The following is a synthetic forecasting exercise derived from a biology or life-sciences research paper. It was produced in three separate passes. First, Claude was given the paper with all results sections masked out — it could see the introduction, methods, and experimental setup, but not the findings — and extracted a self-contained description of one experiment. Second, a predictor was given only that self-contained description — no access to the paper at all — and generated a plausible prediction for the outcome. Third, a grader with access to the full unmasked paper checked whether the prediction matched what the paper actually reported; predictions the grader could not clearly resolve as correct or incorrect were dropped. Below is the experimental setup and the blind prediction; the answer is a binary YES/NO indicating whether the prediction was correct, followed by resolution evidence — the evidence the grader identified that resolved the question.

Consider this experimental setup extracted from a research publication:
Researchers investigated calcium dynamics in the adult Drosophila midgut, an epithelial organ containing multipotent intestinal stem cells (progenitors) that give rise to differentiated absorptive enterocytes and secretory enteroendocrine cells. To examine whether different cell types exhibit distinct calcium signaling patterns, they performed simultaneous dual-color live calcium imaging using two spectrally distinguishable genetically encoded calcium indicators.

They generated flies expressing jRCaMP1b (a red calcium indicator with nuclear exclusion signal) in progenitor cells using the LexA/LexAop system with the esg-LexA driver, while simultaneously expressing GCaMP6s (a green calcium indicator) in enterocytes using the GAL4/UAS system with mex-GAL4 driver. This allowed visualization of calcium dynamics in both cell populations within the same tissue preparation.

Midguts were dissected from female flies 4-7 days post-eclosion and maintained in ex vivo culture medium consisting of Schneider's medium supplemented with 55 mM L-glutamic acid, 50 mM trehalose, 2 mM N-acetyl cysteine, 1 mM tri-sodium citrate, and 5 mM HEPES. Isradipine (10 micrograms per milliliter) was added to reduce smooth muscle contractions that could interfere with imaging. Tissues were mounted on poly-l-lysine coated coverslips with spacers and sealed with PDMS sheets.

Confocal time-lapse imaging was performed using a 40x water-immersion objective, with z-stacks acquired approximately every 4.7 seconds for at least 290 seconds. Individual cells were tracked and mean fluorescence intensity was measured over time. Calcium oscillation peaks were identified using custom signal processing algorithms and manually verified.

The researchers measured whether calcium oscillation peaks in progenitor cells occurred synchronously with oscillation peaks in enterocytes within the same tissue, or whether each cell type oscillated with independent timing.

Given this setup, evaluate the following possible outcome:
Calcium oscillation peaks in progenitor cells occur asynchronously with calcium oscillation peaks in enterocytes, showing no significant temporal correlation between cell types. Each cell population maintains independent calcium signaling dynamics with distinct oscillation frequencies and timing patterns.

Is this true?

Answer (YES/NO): YES